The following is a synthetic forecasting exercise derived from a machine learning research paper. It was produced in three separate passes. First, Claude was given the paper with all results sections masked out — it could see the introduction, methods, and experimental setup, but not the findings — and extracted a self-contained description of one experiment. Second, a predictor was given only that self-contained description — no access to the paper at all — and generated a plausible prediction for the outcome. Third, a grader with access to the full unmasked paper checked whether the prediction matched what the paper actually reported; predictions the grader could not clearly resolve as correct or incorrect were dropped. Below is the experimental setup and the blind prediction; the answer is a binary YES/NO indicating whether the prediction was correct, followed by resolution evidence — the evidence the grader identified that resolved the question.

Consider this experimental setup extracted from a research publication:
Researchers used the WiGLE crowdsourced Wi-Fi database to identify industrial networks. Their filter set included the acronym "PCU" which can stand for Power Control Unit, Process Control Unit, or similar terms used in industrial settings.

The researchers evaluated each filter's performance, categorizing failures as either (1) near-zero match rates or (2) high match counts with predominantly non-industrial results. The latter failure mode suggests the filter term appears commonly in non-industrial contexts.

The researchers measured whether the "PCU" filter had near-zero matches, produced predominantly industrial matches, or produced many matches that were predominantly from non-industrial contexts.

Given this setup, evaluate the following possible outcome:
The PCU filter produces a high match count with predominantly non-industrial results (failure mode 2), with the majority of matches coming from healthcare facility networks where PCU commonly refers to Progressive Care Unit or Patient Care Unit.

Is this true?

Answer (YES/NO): NO